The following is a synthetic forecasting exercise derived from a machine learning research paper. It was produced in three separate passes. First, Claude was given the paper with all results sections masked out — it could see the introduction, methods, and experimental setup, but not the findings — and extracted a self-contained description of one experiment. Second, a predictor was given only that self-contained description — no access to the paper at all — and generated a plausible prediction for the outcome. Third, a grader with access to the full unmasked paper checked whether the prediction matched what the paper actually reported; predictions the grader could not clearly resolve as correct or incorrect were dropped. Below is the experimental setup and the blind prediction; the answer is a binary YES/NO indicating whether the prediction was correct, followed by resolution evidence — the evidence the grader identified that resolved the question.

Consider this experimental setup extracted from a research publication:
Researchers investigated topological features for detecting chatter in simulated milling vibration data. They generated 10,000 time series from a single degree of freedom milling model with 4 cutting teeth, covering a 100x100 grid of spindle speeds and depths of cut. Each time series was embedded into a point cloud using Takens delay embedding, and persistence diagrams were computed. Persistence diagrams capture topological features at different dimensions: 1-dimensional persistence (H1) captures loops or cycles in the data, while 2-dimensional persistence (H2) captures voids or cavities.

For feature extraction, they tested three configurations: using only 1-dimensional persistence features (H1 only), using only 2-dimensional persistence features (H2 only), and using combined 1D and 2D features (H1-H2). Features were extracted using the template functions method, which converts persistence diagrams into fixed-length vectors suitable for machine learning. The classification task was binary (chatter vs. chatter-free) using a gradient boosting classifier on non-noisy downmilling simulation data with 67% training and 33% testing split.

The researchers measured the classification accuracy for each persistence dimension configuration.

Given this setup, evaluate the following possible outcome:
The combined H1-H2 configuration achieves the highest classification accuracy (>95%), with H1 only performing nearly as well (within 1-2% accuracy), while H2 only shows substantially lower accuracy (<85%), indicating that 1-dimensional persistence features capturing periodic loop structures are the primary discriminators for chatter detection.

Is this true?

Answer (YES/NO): NO